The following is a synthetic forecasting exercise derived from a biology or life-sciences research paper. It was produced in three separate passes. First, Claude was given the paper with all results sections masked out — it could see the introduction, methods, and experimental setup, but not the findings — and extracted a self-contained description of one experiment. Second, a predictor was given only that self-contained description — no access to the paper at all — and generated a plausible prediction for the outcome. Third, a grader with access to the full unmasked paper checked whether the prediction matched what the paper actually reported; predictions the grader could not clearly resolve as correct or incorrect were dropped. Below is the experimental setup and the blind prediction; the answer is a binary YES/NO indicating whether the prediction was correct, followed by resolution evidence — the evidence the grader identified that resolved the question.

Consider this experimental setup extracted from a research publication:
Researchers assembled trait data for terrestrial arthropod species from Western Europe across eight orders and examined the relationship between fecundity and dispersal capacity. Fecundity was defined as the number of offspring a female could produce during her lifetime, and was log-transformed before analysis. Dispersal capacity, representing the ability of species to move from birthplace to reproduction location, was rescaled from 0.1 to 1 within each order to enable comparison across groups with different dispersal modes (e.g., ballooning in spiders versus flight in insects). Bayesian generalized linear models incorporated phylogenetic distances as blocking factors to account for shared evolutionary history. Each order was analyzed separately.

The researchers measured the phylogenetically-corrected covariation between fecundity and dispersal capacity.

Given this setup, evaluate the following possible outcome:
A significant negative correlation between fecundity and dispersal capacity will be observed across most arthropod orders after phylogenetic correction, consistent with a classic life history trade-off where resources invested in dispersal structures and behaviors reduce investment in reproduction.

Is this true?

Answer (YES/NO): NO